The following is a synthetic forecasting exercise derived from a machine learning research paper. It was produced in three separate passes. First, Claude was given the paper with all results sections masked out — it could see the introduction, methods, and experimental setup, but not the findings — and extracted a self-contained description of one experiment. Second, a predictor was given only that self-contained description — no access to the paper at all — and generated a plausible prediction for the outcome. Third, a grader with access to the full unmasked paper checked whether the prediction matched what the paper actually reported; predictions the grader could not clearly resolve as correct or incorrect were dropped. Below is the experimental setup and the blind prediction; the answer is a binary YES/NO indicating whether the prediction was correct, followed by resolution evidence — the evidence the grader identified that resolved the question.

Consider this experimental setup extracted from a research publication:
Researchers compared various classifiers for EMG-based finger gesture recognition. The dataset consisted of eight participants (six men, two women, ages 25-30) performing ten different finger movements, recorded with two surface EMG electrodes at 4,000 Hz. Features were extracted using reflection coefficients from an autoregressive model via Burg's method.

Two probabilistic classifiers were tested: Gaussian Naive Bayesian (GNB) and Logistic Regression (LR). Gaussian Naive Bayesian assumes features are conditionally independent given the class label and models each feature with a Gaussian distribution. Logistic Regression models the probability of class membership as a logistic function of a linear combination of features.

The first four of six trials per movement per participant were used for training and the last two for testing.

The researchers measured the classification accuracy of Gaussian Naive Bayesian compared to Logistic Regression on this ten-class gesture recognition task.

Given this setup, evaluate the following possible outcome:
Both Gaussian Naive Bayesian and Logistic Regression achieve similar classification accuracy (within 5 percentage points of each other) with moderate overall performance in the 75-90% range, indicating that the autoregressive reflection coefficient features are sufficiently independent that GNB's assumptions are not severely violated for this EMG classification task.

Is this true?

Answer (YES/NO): NO